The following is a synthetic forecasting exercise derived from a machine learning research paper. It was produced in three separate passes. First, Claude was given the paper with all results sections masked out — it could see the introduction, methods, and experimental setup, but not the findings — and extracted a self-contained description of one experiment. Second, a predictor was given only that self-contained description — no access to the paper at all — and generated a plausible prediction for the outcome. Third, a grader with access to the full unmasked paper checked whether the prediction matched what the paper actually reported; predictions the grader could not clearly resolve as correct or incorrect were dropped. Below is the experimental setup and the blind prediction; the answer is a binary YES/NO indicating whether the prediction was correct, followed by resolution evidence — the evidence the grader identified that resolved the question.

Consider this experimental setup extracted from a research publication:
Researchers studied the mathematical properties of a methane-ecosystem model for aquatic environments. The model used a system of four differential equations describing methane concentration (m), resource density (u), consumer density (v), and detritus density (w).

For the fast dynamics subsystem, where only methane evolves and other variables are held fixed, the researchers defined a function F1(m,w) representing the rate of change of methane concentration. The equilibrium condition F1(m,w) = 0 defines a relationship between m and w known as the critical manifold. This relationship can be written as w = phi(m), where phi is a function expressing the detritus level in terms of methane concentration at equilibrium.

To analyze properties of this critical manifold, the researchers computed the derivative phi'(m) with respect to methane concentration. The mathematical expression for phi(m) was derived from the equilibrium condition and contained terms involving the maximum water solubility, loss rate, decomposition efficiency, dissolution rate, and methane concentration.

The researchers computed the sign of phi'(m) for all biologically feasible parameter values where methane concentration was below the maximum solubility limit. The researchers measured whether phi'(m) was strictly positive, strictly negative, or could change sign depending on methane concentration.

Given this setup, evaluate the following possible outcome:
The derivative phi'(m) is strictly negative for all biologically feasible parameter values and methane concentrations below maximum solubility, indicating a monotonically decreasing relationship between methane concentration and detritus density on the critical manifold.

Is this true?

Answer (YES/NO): NO